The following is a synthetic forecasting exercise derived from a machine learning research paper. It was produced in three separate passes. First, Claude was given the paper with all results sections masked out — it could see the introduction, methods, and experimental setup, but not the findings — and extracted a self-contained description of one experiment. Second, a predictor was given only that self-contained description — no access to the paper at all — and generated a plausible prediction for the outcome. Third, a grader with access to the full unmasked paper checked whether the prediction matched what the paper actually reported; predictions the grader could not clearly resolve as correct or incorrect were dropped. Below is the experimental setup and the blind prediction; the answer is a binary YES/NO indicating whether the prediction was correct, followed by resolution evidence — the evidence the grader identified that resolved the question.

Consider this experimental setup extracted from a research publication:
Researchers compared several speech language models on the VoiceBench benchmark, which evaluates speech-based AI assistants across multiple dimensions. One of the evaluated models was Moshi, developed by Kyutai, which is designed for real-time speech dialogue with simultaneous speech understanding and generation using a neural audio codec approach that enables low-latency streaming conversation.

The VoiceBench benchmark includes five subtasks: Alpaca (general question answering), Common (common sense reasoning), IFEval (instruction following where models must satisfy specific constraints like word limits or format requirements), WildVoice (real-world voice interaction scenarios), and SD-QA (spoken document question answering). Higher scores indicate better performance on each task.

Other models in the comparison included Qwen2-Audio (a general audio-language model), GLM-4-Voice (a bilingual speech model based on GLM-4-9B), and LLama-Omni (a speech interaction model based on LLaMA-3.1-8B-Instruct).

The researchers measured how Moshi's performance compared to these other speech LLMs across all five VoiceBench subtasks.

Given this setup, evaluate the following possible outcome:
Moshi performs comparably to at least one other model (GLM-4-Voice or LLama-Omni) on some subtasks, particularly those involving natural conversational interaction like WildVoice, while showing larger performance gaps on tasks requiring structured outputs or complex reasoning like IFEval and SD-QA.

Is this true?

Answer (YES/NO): NO